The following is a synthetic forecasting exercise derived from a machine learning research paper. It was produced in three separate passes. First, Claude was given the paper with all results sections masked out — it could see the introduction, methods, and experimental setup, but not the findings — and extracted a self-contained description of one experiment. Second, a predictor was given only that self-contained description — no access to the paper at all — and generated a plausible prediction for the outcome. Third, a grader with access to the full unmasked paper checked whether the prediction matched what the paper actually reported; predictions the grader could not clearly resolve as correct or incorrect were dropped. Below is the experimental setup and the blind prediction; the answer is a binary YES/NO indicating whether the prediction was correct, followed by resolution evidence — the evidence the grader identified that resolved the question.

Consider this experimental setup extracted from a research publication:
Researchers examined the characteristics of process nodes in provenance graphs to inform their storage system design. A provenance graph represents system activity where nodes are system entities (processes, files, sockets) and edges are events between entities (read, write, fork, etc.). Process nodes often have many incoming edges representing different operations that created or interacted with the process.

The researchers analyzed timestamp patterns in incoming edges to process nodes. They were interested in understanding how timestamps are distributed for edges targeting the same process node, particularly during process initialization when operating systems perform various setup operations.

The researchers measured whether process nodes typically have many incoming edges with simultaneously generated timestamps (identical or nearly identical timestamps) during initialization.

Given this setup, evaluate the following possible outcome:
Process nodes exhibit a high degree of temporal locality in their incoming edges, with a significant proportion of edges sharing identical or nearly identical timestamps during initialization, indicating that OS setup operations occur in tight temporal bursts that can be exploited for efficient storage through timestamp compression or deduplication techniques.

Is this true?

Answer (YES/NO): YES